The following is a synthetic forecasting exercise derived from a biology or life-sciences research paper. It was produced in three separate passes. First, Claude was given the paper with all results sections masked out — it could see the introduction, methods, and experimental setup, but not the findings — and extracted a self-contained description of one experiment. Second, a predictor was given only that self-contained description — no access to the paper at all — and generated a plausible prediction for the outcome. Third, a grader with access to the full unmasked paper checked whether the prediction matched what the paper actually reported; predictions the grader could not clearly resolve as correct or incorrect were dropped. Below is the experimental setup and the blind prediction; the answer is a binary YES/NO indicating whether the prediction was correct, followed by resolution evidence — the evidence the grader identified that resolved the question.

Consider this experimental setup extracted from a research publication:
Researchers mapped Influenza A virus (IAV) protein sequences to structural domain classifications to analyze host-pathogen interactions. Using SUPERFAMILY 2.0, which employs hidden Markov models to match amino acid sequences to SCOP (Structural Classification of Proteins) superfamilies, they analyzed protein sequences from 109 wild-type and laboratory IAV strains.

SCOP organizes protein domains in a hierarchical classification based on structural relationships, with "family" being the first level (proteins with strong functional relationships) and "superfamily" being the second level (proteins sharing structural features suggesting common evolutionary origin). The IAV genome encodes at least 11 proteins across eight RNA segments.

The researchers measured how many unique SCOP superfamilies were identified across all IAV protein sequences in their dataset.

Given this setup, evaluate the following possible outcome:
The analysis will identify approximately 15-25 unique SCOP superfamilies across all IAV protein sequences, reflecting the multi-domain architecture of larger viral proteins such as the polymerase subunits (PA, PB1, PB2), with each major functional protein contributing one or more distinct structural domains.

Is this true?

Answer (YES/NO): NO